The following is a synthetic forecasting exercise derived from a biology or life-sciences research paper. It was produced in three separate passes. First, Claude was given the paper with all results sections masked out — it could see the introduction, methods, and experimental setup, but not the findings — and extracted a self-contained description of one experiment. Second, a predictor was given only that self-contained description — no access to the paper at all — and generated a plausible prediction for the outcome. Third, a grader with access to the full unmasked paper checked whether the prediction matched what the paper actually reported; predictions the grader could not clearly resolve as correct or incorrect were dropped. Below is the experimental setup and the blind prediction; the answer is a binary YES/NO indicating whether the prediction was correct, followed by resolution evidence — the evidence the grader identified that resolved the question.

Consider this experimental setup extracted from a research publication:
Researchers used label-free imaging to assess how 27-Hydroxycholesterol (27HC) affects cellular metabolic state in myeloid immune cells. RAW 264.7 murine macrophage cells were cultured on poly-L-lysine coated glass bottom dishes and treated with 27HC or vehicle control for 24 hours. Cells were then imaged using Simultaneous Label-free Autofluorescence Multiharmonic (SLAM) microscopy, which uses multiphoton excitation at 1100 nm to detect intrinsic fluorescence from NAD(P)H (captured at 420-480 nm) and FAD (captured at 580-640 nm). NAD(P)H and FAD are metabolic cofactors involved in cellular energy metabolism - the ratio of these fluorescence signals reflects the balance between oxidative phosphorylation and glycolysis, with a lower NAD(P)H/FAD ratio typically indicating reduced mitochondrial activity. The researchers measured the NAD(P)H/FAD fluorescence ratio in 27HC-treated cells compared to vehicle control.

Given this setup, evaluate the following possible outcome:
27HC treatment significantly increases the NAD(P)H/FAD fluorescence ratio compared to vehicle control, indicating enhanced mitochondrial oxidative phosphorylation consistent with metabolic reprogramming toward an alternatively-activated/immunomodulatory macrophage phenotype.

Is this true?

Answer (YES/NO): NO